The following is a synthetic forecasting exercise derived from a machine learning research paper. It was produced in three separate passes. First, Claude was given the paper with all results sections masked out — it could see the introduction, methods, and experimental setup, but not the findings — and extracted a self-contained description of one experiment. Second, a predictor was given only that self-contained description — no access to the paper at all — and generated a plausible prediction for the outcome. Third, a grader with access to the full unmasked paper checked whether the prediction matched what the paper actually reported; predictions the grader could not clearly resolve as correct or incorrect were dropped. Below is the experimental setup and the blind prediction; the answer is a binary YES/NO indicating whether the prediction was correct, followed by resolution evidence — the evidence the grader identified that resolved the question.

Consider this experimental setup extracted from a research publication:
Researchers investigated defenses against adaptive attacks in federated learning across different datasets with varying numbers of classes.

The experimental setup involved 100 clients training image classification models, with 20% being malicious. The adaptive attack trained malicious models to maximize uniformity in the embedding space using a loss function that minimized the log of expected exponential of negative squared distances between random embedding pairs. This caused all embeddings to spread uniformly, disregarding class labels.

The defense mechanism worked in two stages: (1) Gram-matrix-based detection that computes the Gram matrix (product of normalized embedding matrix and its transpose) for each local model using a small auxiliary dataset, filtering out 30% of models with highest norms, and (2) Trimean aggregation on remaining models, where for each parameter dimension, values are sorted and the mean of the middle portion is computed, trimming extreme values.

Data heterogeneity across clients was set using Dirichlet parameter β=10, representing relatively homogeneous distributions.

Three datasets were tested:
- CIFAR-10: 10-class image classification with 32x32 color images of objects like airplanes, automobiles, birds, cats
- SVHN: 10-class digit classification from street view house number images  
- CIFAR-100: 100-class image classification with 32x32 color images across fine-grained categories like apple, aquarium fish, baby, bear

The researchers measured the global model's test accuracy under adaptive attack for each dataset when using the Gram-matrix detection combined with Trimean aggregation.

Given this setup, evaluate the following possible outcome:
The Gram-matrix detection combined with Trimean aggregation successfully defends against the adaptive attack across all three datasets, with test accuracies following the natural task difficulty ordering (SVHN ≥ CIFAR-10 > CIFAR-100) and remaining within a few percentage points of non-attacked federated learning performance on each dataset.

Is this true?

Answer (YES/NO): YES